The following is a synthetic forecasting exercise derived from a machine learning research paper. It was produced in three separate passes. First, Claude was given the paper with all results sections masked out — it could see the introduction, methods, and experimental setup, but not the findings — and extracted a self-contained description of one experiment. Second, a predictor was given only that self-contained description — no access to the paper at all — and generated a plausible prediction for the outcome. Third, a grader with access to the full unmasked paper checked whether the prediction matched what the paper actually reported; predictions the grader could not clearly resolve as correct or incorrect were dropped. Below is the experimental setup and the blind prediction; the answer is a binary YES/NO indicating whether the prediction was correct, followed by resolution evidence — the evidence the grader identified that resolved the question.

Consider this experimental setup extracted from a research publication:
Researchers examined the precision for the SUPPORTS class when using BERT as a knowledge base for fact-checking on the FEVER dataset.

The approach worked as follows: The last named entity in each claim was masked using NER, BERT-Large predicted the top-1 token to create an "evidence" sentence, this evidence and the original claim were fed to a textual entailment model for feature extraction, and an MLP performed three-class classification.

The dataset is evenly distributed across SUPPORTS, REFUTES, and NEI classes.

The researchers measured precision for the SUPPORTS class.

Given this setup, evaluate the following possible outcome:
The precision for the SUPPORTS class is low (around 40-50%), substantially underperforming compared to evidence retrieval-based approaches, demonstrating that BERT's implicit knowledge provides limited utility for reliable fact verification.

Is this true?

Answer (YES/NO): NO